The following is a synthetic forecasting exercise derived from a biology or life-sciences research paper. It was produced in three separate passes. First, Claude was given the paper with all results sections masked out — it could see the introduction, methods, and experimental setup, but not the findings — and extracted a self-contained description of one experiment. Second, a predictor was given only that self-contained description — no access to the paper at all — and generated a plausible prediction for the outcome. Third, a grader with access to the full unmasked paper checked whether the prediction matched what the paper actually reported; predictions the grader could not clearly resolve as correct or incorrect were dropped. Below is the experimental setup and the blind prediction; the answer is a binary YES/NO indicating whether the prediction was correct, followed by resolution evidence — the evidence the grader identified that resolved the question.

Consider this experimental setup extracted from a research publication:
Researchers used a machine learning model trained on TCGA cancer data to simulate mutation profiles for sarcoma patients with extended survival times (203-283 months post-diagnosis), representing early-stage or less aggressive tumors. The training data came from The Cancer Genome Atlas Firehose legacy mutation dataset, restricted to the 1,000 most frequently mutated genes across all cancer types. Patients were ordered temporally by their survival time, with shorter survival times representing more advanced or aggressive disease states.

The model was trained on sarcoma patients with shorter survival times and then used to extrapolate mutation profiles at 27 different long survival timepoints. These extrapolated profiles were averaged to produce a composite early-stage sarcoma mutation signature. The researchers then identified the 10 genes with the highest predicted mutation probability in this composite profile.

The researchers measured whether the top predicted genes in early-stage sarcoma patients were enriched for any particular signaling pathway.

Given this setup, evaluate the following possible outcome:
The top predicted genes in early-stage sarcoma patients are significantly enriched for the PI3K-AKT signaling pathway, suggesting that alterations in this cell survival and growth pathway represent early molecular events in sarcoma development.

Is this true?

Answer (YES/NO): NO